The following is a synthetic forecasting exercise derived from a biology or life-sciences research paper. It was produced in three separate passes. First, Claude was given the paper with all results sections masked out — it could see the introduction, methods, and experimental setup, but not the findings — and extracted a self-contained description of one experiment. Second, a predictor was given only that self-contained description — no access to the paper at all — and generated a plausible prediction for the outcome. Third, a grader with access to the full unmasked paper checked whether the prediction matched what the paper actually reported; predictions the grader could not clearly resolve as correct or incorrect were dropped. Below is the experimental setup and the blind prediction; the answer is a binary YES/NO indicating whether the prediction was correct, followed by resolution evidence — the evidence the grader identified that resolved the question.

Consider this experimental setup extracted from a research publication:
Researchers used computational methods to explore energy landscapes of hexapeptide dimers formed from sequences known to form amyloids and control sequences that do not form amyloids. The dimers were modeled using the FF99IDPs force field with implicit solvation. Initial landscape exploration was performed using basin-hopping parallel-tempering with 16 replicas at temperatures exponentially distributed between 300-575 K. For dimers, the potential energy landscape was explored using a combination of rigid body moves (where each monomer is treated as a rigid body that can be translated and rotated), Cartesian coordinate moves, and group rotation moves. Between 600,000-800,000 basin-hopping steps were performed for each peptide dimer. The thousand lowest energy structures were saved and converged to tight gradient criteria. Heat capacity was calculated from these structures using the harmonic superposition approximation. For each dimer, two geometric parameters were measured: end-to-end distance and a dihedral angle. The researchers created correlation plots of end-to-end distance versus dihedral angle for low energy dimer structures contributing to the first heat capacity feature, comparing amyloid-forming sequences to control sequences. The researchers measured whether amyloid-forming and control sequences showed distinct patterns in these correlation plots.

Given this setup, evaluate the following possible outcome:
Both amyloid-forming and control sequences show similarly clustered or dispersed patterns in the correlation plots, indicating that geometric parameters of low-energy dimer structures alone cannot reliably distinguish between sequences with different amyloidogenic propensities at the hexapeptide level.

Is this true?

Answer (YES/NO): NO